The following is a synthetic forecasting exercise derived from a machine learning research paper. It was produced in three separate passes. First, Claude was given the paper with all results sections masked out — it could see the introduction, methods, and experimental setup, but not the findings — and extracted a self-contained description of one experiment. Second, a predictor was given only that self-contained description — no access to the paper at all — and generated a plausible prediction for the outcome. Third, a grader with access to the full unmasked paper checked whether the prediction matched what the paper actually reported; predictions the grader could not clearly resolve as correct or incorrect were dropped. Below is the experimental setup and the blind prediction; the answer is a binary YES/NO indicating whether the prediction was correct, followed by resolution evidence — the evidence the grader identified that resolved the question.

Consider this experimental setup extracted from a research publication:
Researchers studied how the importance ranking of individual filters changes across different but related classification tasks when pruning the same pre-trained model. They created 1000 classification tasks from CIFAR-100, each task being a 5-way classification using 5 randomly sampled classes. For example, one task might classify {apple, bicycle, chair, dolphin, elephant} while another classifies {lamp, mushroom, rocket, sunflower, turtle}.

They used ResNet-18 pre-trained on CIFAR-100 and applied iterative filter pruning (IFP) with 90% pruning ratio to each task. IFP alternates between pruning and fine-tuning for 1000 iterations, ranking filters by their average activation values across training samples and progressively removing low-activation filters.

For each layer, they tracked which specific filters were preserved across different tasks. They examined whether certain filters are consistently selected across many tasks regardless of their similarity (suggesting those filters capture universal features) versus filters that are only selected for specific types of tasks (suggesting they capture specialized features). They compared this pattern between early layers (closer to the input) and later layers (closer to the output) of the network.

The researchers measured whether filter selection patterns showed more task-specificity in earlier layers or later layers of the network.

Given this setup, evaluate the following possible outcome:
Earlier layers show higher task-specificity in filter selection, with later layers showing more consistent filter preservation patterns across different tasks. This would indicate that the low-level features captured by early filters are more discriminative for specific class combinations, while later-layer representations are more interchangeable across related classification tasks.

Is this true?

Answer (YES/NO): NO